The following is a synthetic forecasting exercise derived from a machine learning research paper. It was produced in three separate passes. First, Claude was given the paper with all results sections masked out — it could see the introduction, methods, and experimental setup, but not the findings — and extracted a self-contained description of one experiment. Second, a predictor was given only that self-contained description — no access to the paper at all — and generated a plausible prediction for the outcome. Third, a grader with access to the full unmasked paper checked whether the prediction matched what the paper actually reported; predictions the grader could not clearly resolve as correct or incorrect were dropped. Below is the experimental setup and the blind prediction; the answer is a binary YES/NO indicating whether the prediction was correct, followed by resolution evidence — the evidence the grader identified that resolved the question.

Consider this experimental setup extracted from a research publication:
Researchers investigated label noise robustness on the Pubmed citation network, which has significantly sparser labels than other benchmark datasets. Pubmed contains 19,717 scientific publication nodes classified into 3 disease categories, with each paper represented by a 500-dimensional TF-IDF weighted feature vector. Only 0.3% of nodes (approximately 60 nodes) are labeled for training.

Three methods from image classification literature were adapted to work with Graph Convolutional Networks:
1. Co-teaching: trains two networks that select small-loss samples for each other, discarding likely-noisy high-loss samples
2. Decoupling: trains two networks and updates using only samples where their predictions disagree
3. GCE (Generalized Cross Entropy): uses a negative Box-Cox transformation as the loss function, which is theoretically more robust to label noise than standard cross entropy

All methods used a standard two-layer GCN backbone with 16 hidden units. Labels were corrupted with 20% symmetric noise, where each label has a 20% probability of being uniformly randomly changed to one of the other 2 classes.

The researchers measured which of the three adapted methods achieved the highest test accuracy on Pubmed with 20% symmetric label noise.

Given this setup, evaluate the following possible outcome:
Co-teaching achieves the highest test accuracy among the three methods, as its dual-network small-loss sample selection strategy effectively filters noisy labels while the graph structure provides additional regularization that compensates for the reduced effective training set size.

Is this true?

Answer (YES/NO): NO